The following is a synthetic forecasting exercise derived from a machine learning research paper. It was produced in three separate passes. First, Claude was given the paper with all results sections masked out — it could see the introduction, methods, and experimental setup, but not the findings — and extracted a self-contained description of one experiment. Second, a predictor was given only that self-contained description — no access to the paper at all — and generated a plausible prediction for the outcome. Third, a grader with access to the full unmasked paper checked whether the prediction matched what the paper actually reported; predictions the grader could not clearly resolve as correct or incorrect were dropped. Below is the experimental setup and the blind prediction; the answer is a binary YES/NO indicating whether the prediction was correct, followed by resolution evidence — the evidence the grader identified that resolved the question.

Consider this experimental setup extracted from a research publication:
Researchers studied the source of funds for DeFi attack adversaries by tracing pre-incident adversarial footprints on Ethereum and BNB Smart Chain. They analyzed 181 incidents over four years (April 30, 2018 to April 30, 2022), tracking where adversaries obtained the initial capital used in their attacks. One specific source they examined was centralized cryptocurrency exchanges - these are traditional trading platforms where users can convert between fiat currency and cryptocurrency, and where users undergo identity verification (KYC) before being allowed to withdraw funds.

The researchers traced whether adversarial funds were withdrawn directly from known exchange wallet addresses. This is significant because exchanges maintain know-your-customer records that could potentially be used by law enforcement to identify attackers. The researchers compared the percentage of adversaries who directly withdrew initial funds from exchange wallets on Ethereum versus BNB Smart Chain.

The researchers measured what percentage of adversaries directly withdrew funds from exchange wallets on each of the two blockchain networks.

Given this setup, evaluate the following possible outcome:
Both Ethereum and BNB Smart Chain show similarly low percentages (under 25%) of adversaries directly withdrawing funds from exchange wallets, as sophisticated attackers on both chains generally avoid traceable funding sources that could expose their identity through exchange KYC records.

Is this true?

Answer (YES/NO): YES